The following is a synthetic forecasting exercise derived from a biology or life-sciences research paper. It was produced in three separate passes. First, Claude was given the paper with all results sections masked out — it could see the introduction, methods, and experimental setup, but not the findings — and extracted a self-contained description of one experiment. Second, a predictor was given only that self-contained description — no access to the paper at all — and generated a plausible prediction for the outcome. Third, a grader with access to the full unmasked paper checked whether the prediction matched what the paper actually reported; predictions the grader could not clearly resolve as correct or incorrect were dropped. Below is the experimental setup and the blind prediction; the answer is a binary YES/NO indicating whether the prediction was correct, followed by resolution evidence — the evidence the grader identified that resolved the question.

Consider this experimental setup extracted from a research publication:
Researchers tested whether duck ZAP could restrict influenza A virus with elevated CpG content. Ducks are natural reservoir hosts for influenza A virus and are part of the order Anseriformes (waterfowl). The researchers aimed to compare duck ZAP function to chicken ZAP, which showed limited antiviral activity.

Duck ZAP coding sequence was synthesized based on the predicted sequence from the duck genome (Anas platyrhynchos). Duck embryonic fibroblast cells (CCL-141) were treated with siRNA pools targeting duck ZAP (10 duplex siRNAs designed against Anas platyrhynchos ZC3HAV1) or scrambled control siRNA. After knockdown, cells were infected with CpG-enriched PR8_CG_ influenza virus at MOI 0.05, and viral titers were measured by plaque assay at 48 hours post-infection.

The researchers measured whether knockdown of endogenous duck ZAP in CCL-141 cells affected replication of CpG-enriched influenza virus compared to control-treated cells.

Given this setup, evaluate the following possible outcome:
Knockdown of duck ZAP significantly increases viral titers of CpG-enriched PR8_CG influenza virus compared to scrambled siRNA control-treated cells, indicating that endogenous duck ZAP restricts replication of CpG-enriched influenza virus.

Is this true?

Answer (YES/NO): NO